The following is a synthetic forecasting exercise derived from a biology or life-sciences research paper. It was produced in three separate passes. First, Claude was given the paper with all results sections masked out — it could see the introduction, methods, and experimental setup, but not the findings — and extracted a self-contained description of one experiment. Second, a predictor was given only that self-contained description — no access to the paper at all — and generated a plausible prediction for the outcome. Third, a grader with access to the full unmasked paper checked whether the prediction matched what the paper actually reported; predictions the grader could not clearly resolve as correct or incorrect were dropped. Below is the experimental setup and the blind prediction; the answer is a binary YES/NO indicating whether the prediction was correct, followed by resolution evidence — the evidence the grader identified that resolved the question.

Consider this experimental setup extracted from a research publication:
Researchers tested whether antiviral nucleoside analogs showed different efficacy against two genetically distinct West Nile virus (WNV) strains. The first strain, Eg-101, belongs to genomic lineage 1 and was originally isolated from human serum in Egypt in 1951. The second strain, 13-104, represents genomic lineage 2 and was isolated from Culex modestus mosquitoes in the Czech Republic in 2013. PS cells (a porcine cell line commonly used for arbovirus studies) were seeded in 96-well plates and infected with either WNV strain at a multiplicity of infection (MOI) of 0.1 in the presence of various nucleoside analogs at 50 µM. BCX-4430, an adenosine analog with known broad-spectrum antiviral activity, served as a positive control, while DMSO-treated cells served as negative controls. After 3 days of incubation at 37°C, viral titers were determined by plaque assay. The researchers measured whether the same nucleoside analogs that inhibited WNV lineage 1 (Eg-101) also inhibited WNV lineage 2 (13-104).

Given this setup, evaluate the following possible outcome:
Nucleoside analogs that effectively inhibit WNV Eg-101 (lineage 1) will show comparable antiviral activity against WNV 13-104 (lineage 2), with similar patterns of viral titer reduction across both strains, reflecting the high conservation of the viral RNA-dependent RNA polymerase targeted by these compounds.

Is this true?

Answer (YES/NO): NO